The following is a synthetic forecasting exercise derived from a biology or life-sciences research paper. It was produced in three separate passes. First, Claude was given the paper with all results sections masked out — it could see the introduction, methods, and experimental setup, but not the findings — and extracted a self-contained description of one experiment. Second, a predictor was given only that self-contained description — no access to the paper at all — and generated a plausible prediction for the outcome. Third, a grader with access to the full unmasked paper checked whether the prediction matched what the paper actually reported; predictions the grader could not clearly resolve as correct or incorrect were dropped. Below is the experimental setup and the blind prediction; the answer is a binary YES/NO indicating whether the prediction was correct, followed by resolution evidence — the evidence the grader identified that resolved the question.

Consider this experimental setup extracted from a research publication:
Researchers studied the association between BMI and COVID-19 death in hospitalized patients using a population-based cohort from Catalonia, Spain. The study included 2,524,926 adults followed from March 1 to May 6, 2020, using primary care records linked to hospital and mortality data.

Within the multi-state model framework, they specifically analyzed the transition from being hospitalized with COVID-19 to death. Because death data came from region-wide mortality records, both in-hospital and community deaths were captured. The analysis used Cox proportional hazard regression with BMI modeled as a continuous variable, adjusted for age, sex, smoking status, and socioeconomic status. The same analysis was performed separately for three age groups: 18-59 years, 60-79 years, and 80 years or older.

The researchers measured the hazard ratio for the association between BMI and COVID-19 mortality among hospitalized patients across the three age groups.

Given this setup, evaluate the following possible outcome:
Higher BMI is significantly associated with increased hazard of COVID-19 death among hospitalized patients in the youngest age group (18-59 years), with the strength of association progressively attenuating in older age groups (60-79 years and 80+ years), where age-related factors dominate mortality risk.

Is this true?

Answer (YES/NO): YES